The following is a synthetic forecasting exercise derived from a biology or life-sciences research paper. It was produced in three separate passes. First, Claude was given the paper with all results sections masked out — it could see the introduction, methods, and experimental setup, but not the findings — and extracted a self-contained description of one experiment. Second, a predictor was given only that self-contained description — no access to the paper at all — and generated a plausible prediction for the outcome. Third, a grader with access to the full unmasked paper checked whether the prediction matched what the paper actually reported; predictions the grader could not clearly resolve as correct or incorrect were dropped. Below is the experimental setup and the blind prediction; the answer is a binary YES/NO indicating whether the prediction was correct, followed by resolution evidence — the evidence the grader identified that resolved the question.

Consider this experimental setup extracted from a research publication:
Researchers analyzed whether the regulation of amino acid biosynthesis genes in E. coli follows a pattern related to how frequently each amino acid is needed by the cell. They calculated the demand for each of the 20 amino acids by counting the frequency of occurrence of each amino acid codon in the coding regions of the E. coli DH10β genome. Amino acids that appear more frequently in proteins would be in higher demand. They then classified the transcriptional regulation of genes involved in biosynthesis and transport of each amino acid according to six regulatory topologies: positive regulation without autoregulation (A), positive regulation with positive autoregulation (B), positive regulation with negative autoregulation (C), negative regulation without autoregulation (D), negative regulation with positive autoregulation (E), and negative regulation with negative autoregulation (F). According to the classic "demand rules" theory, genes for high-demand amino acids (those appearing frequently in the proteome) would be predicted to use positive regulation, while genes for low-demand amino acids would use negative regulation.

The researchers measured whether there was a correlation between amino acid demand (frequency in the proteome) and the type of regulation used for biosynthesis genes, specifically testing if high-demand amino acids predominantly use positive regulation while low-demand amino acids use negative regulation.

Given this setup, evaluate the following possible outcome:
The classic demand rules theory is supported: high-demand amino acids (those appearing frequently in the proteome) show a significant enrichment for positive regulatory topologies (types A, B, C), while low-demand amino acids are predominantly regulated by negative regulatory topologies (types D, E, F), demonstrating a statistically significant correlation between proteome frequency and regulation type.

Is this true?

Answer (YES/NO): NO